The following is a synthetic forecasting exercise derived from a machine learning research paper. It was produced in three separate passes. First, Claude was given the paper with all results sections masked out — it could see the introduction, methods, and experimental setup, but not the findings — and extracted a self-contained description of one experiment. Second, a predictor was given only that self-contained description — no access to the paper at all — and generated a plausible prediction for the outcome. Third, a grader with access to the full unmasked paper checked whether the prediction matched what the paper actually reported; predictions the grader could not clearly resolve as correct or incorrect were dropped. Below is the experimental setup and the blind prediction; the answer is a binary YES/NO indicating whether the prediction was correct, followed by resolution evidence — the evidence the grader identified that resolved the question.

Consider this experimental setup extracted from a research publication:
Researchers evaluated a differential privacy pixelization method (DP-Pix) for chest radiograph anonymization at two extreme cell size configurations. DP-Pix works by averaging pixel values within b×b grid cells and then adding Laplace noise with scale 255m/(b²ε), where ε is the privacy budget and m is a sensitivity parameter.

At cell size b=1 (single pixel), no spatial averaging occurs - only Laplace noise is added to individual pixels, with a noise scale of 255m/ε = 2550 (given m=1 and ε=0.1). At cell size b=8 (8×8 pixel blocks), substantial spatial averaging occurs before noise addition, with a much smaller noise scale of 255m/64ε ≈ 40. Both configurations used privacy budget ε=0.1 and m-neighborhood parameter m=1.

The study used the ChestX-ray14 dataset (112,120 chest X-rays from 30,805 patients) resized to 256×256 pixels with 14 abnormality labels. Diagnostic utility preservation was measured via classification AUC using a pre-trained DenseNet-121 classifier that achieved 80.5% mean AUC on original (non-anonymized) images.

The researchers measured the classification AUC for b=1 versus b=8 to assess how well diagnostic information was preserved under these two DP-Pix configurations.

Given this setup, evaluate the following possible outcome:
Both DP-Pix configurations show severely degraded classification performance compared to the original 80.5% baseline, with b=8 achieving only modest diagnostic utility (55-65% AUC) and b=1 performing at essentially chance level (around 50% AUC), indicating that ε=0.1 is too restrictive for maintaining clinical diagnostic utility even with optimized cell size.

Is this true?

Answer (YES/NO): NO